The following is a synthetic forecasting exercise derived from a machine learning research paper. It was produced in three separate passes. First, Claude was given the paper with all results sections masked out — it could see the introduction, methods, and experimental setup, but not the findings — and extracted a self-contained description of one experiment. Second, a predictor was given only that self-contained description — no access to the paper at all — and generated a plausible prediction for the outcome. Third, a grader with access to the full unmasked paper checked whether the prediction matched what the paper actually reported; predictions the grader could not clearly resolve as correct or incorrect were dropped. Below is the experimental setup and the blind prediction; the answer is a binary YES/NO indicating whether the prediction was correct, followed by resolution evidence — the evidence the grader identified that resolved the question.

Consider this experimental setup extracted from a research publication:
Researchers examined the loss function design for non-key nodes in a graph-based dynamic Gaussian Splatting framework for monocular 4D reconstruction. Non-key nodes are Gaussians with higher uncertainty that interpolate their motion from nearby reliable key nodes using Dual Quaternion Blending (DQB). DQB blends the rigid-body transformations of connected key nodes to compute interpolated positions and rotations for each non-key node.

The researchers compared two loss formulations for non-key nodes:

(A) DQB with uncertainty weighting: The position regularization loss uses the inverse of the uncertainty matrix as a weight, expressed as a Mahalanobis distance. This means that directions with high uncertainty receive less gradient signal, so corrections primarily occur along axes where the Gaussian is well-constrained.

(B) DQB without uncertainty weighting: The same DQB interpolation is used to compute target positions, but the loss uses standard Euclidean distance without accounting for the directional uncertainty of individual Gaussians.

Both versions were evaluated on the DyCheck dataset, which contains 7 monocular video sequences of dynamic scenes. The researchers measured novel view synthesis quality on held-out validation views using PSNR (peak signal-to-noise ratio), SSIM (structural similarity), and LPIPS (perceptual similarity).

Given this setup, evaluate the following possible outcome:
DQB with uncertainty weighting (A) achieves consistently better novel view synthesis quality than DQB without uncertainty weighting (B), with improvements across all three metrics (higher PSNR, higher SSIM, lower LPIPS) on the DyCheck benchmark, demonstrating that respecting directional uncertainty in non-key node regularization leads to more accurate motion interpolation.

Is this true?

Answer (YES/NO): NO